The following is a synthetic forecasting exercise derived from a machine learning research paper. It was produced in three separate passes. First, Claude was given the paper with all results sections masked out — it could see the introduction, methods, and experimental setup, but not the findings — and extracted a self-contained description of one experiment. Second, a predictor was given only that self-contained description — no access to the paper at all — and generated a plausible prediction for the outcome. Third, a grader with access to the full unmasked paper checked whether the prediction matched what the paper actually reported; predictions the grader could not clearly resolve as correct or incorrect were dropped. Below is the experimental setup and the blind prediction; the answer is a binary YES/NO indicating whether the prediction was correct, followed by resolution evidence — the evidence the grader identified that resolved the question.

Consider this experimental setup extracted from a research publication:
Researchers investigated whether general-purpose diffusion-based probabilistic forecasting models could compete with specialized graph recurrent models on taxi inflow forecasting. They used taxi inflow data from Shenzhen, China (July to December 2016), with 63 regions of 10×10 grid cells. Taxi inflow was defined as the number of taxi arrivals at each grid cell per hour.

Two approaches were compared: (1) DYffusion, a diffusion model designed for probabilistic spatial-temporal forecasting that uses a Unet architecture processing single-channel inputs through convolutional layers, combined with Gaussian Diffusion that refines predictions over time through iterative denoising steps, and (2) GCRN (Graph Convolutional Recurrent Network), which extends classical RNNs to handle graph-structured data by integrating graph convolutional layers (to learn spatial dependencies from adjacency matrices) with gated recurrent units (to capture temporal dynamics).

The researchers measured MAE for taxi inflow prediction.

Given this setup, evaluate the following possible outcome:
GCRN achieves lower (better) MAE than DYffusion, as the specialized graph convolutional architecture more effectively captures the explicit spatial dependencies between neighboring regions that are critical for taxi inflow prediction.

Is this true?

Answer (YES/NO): YES